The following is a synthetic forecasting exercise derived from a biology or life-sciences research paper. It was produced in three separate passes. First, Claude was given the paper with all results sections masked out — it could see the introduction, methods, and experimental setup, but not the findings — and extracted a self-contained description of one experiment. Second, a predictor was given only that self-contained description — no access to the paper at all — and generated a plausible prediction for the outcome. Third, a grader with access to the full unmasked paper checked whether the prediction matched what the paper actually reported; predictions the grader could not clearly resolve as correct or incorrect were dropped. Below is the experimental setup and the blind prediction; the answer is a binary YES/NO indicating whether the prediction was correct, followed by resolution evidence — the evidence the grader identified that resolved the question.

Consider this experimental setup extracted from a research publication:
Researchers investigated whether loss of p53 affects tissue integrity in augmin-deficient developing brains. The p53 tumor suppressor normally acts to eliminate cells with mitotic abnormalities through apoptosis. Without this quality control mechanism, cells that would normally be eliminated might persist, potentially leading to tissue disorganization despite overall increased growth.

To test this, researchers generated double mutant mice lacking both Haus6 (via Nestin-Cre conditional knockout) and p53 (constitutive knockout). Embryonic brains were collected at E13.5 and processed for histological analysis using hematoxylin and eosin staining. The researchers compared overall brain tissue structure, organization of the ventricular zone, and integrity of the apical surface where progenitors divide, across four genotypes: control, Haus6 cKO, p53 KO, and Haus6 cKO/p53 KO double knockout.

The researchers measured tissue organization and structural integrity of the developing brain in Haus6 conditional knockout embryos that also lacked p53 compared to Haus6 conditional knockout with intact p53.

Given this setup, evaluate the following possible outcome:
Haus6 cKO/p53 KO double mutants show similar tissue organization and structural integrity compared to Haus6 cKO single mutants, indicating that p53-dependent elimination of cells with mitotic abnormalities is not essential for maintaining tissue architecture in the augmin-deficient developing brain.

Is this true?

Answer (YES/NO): NO